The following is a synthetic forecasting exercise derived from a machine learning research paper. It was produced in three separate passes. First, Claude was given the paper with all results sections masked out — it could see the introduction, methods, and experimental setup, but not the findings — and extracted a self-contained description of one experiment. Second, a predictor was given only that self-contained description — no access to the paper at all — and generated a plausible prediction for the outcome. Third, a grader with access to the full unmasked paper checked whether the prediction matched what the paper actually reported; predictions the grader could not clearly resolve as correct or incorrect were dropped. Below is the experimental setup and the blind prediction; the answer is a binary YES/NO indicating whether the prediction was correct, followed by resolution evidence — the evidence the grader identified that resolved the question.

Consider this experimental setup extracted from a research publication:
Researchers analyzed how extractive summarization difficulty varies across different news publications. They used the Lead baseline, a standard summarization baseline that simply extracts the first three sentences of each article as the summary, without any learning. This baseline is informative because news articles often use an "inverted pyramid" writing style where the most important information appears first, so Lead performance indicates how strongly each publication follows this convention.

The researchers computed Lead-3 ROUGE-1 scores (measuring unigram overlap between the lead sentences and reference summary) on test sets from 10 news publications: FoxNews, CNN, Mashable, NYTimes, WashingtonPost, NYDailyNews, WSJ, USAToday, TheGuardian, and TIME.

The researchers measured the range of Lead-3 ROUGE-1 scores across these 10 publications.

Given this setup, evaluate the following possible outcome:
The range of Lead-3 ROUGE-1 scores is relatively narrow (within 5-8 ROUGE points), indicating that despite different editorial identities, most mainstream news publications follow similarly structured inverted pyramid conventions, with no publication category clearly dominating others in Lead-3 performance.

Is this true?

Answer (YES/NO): NO